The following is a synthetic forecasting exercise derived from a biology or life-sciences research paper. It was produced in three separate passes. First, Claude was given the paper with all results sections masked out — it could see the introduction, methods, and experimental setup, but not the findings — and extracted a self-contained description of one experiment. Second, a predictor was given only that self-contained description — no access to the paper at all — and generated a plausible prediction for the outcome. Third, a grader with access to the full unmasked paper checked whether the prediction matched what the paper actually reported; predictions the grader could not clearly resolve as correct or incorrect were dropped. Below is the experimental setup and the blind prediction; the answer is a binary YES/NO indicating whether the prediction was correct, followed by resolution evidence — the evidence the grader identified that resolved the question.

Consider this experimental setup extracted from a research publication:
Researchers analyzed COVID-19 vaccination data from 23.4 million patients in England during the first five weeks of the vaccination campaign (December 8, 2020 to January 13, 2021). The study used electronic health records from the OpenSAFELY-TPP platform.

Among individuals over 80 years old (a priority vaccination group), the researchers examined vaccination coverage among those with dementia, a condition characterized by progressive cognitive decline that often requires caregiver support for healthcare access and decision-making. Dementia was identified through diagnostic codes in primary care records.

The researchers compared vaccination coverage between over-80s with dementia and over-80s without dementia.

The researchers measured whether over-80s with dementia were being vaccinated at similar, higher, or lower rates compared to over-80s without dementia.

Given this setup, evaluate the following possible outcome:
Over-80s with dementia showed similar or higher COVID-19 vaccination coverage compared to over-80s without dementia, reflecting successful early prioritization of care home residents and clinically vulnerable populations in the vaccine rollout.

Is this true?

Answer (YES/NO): NO